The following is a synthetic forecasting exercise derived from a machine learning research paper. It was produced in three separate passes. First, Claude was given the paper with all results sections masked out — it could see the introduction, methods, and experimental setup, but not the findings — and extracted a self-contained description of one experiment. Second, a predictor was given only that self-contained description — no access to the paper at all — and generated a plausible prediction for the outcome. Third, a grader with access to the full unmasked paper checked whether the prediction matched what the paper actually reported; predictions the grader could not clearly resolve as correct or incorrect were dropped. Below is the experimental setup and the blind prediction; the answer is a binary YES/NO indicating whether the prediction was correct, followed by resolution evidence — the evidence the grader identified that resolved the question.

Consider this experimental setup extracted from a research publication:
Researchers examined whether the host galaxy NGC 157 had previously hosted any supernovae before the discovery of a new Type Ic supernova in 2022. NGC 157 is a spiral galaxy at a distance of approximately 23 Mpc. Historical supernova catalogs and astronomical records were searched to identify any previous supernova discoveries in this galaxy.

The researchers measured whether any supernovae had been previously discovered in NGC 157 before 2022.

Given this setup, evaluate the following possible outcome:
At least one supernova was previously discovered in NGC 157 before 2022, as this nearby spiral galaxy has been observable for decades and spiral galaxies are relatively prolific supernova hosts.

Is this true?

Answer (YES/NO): YES